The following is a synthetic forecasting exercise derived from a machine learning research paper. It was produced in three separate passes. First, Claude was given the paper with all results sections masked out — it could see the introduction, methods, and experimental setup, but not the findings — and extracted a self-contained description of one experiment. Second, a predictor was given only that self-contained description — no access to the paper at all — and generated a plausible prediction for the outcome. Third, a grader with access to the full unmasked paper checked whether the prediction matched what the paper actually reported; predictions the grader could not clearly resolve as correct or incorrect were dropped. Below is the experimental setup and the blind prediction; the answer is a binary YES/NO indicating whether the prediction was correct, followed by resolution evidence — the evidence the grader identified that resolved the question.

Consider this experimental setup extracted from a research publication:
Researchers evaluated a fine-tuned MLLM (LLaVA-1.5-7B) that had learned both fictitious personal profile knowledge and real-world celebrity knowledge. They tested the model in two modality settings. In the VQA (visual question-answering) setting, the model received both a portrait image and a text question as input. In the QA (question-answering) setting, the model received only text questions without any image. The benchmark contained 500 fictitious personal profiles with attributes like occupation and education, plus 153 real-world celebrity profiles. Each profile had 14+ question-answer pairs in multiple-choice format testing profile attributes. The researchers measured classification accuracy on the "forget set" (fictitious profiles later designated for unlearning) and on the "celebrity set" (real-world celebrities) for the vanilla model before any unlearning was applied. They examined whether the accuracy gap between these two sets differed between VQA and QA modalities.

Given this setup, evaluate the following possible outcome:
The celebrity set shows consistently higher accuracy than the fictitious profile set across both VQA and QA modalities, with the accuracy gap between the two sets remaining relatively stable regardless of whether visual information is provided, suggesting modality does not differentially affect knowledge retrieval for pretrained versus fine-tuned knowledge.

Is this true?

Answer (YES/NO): NO